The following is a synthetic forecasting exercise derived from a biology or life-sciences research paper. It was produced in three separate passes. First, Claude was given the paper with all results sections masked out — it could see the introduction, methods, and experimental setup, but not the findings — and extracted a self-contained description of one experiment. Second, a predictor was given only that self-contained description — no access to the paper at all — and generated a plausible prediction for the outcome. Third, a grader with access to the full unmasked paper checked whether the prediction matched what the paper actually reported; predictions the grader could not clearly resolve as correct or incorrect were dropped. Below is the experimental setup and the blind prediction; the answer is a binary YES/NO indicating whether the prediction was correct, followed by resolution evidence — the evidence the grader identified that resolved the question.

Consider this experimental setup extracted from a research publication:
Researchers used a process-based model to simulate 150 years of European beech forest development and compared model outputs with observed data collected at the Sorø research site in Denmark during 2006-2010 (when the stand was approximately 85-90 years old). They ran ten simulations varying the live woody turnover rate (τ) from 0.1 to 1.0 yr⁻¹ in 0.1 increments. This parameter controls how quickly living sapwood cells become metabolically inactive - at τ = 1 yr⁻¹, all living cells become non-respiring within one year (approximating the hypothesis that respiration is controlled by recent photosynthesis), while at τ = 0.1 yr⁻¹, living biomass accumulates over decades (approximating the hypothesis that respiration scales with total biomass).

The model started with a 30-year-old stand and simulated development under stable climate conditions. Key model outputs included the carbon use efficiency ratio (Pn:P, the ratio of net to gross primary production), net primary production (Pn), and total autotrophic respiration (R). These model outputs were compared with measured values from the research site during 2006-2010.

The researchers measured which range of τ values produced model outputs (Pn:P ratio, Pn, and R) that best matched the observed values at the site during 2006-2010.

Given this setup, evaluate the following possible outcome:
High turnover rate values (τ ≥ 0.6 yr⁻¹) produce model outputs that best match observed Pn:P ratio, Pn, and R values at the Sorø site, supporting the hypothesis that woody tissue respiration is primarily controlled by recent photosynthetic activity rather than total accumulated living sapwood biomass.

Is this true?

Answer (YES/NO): NO